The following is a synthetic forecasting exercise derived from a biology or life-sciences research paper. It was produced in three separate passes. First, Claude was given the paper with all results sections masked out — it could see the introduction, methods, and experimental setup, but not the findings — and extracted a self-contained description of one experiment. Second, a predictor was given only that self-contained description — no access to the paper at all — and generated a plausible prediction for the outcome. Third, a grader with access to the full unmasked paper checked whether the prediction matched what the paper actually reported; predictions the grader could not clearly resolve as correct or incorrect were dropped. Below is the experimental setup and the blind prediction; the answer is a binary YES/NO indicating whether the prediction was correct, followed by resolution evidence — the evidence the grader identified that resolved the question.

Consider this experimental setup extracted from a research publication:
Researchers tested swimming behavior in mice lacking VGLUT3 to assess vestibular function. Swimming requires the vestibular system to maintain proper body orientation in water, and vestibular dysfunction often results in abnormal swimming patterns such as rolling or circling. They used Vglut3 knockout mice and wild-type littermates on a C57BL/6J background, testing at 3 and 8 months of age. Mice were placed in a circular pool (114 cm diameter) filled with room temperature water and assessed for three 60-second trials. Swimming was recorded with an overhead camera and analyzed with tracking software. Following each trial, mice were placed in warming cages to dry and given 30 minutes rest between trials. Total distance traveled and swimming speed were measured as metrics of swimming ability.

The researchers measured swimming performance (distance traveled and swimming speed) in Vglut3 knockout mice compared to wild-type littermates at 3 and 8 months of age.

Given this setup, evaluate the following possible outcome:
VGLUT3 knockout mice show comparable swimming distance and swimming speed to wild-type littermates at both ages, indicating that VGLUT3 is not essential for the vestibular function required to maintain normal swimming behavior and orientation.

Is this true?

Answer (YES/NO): NO